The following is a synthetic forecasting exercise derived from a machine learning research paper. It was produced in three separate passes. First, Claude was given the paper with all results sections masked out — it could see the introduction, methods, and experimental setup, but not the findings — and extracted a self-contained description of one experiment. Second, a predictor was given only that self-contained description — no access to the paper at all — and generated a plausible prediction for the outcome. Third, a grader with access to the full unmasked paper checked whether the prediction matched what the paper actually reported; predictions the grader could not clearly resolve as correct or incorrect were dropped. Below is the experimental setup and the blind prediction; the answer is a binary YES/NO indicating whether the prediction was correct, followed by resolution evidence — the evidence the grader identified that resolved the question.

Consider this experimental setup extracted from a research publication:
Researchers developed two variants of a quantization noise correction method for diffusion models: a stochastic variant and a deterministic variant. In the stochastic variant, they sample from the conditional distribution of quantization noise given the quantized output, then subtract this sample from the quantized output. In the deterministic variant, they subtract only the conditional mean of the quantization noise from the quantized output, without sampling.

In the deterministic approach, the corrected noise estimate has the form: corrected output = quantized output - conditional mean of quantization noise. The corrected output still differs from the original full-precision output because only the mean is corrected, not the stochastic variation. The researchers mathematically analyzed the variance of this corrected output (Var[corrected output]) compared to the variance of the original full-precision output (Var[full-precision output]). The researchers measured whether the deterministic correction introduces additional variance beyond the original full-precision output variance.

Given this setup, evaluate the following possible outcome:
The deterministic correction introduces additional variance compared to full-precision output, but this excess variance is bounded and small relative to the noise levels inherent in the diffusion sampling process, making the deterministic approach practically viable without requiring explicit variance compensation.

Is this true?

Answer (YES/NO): NO